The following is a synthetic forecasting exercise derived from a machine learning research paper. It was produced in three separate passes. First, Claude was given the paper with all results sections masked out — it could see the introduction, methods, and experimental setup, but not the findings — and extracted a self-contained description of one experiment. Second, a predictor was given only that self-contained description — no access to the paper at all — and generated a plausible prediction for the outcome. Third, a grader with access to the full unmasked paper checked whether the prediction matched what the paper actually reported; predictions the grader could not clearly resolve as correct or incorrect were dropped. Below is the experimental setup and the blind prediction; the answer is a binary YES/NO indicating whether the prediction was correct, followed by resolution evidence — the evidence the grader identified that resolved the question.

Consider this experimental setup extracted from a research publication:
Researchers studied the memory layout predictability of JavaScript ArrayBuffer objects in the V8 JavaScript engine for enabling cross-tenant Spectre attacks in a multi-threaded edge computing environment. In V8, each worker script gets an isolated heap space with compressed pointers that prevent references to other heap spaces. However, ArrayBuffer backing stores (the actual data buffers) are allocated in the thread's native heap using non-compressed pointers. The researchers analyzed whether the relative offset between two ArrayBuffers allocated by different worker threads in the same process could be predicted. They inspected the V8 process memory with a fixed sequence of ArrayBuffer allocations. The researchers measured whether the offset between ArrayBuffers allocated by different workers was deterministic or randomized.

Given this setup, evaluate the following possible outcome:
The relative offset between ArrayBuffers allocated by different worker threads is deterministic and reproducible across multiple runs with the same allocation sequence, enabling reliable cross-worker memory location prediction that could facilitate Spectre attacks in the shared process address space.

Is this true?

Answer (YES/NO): YES